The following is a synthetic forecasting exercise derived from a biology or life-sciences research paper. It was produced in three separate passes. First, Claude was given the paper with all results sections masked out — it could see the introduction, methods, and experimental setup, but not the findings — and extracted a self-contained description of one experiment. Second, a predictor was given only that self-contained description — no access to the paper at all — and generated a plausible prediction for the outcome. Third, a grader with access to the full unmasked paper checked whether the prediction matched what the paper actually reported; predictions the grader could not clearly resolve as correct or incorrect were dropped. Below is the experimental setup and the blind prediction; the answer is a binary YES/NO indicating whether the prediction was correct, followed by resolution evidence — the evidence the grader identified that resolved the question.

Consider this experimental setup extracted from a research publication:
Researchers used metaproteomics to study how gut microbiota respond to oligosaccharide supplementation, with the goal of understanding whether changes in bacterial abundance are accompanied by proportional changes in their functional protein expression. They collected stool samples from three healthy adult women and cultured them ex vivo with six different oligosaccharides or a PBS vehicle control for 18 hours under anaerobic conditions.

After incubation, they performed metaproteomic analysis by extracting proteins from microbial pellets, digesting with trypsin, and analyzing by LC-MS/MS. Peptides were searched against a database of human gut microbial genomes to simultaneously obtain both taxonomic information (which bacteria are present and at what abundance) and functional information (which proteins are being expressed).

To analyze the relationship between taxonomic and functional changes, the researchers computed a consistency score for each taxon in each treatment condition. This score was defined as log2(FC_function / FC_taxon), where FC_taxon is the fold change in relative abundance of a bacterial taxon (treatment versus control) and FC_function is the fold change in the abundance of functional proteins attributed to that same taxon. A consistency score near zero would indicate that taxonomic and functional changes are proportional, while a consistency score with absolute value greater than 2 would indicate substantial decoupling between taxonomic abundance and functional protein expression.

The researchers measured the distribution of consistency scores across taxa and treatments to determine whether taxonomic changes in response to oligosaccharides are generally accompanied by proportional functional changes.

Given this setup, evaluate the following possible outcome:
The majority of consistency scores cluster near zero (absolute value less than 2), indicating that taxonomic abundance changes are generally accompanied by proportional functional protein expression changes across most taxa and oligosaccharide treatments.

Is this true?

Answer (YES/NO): NO